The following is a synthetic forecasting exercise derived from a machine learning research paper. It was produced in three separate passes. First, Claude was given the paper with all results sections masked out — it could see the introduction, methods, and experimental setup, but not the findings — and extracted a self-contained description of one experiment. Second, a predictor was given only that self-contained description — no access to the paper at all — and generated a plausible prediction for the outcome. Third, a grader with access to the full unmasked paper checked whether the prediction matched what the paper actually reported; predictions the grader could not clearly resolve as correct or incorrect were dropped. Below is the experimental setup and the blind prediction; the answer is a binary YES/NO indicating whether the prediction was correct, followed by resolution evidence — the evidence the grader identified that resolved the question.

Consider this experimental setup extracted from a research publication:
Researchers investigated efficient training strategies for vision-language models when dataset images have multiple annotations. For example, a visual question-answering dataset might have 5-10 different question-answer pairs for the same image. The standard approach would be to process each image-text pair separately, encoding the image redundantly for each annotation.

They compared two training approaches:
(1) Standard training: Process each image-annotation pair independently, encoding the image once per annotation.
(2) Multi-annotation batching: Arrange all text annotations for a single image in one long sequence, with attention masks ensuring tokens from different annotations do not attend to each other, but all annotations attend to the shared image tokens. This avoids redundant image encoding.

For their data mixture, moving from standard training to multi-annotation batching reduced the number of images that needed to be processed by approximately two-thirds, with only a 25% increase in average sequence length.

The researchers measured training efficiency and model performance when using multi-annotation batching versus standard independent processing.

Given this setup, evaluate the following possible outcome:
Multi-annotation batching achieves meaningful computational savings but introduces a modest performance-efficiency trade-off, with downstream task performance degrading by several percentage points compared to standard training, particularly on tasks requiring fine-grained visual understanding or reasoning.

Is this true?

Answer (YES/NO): NO